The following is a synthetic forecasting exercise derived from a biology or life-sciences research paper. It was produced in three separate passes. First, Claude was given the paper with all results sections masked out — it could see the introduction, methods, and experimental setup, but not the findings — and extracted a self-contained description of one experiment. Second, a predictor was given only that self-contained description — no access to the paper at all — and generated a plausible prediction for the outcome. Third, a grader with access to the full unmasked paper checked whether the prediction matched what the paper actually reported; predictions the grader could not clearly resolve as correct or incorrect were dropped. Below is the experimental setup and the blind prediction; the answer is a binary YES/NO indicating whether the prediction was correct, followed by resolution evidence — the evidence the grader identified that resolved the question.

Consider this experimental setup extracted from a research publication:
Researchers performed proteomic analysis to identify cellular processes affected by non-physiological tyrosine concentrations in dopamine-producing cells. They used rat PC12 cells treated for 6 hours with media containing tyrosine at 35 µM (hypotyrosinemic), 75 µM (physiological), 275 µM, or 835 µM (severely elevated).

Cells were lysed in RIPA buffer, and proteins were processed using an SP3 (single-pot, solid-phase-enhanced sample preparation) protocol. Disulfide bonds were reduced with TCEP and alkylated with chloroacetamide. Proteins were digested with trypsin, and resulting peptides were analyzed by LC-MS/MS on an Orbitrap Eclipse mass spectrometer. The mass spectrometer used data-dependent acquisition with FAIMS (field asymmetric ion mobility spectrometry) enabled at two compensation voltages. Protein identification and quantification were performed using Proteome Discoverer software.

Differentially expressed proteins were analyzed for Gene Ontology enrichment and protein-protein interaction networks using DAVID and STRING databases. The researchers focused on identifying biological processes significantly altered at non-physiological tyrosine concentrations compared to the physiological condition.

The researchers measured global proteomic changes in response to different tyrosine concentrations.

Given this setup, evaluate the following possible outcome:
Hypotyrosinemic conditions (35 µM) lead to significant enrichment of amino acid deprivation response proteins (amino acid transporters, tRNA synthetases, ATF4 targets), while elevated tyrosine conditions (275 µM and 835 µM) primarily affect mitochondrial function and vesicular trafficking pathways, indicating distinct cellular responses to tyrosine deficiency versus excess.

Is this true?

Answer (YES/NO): NO